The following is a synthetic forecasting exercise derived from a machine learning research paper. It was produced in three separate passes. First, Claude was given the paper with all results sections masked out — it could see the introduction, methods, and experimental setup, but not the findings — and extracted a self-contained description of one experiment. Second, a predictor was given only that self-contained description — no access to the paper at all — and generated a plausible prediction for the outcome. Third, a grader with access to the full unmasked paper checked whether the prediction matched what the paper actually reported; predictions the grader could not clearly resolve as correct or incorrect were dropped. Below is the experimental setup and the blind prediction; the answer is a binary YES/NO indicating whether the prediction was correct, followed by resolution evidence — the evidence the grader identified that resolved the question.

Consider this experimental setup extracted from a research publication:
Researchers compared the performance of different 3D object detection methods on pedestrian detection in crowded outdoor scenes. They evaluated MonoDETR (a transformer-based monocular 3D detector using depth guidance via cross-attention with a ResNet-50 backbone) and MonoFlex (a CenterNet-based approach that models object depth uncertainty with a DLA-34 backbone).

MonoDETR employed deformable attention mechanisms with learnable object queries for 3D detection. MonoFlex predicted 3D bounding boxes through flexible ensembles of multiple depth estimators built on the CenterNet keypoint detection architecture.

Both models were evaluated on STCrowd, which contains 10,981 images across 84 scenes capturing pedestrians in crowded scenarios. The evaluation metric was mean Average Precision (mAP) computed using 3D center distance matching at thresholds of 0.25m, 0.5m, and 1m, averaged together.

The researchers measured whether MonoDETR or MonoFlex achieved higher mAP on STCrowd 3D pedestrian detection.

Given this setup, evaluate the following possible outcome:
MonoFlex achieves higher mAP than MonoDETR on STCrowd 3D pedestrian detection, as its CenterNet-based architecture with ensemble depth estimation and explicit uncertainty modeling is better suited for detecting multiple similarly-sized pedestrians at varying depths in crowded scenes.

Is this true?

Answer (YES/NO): YES